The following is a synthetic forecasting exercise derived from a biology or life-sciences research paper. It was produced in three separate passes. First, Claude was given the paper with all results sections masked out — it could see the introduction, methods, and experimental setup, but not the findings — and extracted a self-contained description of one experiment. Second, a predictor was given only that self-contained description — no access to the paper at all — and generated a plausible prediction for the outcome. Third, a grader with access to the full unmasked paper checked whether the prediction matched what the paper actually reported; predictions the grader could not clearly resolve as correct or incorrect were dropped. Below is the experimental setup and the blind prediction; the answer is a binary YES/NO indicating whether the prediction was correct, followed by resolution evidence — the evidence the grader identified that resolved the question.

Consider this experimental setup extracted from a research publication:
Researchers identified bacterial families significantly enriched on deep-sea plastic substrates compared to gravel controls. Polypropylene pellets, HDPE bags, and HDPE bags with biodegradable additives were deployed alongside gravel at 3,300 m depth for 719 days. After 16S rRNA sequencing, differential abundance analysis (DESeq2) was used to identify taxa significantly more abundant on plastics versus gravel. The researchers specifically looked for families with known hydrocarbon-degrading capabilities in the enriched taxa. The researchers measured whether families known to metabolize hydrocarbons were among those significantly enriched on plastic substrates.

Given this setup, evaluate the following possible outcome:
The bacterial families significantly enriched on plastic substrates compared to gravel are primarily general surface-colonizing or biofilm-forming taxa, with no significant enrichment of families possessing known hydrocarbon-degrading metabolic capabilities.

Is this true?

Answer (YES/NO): NO